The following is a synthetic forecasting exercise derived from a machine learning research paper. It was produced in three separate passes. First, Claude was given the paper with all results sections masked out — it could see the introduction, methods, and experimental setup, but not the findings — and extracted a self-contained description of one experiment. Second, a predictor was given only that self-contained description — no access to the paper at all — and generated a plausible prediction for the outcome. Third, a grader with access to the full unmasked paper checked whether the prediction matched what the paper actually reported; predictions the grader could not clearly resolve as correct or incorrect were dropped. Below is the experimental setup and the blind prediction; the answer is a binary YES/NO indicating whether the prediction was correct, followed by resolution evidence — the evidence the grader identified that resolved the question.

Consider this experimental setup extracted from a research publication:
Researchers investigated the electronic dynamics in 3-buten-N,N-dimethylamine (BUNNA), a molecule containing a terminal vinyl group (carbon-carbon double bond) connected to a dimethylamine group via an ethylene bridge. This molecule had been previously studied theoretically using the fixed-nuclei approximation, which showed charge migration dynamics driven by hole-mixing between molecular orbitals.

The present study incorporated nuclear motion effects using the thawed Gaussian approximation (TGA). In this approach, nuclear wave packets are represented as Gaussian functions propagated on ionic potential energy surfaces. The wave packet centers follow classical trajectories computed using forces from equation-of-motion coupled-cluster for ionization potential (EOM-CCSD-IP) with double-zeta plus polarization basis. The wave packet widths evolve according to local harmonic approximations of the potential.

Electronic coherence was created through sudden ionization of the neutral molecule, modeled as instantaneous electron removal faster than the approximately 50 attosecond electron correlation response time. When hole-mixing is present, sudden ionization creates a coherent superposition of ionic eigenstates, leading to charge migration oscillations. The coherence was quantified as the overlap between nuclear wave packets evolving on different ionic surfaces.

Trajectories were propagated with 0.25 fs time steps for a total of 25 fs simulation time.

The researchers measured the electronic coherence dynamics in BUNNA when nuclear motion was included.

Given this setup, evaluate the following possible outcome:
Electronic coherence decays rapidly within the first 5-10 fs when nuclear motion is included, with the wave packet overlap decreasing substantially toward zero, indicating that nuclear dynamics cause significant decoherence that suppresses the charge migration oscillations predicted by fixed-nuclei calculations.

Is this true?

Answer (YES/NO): YES